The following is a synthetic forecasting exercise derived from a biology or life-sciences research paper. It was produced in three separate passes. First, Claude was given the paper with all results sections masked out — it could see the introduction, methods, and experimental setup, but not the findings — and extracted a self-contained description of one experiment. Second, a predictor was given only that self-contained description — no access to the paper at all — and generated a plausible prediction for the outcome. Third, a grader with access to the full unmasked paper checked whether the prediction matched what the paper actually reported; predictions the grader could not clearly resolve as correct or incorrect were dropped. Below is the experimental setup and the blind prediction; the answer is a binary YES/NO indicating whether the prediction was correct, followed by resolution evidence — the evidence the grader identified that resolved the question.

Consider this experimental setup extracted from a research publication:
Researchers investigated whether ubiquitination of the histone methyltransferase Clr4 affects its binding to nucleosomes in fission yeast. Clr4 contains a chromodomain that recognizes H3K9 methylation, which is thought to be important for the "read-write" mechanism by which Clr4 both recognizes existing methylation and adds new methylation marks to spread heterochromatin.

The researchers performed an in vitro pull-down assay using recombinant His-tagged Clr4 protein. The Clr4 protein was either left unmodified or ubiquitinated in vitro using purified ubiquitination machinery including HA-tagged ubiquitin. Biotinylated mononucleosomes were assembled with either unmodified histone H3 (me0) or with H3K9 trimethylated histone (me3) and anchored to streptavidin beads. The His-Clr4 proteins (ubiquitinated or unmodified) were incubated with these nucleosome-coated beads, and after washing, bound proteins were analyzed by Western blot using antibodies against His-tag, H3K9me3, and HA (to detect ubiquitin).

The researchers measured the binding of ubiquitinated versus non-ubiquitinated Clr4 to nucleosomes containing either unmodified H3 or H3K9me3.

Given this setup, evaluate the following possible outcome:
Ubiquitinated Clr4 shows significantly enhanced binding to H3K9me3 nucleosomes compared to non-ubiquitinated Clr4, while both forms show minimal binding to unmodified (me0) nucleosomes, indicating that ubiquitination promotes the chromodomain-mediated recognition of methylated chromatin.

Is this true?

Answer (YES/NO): NO